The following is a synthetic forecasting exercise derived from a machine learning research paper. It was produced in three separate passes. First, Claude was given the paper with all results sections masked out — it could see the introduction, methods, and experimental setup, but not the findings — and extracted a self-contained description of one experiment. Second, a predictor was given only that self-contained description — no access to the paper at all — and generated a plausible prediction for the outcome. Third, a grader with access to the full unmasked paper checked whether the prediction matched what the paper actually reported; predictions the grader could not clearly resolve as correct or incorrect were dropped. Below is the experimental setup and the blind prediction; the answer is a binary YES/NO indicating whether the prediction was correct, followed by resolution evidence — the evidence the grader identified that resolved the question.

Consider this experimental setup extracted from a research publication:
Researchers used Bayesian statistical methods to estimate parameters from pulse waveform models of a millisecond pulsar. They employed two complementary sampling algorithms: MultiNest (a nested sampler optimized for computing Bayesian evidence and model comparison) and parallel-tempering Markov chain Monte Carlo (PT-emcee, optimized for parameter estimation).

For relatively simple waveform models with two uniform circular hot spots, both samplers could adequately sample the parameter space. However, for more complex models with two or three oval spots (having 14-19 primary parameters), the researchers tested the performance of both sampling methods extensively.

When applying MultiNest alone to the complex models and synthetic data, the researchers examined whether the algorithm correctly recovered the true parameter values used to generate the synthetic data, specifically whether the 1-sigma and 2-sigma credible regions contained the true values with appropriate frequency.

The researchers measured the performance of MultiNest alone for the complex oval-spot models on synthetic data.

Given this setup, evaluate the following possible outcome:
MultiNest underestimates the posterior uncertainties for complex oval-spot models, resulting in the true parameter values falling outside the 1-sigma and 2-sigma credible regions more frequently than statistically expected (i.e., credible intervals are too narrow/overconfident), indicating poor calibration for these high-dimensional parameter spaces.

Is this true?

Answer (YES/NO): YES